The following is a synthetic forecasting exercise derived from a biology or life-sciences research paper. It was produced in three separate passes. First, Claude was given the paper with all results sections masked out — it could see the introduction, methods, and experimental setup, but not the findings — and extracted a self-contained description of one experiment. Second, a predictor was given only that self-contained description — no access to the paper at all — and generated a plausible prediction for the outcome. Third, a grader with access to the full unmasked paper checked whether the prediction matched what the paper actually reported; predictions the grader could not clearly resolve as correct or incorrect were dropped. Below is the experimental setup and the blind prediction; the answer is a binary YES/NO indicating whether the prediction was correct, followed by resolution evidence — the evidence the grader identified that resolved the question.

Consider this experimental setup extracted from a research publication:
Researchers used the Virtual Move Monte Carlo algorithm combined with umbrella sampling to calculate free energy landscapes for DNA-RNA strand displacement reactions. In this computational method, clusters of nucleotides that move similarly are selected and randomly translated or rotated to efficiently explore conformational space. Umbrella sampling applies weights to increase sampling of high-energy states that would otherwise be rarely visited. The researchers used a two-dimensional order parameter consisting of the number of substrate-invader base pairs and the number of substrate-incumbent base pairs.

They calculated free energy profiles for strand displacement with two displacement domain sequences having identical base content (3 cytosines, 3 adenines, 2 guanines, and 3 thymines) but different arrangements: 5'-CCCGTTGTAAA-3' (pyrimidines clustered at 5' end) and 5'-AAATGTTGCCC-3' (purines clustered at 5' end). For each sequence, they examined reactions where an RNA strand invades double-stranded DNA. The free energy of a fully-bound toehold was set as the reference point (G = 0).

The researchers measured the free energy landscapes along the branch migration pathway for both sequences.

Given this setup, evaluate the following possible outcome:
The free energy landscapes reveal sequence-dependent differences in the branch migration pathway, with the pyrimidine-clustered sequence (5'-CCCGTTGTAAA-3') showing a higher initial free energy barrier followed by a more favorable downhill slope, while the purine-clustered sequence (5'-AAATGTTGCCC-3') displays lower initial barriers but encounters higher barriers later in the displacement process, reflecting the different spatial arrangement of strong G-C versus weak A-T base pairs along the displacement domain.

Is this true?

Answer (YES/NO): NO